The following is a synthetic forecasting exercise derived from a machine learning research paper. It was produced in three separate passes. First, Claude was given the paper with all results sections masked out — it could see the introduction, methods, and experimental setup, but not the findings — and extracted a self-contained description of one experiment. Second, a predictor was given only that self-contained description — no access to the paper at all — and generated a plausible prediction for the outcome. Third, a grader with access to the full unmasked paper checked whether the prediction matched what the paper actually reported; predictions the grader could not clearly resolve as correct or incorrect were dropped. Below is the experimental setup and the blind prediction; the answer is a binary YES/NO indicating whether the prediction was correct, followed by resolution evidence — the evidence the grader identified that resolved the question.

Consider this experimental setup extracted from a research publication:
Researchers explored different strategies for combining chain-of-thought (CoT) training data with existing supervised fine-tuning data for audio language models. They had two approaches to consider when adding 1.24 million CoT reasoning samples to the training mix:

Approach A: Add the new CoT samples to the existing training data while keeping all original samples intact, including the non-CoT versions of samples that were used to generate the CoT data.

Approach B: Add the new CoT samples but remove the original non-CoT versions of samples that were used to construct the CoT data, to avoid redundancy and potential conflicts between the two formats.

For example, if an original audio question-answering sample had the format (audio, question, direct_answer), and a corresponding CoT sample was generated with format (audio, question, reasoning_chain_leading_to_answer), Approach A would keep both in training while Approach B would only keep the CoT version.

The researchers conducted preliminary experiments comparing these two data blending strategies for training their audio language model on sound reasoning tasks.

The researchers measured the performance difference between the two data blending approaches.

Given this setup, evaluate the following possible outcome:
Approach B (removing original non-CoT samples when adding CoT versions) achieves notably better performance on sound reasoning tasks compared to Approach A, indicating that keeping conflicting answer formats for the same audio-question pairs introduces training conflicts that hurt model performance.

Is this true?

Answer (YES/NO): YES